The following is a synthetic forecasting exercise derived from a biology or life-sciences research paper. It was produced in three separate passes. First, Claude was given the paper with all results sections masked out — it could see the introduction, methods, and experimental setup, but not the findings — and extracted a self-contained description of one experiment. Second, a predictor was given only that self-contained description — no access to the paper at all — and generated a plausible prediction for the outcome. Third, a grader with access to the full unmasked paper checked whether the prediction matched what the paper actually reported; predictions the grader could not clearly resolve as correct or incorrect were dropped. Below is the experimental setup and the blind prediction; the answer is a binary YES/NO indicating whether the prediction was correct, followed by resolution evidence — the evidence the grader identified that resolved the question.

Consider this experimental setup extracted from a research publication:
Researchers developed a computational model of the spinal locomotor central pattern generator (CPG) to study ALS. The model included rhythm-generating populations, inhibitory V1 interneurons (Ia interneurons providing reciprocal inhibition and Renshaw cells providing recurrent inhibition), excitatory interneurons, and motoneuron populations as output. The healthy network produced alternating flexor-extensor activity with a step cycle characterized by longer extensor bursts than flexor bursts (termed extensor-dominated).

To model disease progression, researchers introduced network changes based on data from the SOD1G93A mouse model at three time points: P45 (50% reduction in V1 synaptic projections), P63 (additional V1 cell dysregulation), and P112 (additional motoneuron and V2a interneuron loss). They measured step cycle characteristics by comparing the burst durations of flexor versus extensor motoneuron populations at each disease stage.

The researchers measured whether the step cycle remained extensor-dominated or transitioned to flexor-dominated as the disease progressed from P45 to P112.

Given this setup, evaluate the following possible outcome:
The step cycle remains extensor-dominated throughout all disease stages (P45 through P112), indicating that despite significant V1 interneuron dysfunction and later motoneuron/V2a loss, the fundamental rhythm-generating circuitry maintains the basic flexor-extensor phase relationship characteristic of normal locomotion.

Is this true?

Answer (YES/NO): NO